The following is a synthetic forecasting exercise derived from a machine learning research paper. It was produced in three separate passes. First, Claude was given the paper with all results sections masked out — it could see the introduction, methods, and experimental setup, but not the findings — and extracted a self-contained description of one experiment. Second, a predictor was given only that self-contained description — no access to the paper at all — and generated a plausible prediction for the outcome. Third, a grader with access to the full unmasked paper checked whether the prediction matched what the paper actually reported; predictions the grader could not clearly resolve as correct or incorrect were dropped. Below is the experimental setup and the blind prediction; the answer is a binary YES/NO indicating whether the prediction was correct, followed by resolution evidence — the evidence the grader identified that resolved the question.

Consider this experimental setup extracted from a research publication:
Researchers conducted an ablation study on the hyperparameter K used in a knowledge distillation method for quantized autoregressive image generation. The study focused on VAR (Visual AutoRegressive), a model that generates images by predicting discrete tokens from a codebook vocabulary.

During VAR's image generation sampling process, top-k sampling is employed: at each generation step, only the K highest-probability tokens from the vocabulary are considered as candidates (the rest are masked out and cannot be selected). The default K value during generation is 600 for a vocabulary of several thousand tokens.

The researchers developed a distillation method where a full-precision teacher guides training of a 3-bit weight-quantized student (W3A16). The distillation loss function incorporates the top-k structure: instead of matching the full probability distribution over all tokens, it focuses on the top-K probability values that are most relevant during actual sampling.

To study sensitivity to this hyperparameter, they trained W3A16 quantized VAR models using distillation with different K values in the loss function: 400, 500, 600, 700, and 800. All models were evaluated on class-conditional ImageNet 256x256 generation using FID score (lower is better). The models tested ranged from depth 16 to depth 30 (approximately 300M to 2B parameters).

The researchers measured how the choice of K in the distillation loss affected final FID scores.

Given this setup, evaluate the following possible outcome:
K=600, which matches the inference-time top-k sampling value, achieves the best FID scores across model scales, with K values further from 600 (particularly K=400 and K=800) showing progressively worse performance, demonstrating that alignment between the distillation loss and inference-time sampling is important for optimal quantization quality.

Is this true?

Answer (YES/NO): NO